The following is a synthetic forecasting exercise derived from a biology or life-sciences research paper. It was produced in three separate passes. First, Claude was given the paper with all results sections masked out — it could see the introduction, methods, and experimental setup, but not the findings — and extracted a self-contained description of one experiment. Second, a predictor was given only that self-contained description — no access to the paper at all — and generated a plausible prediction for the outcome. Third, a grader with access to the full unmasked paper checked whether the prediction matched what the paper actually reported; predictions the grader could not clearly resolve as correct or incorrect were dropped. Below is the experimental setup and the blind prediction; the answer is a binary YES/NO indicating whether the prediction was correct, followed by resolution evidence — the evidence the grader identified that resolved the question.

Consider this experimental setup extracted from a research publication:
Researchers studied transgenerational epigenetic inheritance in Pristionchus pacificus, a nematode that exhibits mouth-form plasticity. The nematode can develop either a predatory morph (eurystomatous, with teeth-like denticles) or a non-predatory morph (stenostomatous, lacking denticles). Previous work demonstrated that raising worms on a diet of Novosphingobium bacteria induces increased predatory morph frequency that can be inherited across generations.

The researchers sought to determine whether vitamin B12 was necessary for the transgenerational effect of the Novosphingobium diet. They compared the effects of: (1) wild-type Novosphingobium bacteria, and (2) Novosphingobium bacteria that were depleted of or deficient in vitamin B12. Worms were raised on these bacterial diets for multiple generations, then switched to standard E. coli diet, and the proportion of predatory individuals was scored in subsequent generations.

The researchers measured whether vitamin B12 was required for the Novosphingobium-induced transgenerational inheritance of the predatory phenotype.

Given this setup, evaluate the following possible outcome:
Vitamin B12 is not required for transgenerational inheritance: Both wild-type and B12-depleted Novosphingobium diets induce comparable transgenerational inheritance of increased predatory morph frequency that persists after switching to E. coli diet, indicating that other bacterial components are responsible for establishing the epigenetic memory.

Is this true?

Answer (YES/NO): NO